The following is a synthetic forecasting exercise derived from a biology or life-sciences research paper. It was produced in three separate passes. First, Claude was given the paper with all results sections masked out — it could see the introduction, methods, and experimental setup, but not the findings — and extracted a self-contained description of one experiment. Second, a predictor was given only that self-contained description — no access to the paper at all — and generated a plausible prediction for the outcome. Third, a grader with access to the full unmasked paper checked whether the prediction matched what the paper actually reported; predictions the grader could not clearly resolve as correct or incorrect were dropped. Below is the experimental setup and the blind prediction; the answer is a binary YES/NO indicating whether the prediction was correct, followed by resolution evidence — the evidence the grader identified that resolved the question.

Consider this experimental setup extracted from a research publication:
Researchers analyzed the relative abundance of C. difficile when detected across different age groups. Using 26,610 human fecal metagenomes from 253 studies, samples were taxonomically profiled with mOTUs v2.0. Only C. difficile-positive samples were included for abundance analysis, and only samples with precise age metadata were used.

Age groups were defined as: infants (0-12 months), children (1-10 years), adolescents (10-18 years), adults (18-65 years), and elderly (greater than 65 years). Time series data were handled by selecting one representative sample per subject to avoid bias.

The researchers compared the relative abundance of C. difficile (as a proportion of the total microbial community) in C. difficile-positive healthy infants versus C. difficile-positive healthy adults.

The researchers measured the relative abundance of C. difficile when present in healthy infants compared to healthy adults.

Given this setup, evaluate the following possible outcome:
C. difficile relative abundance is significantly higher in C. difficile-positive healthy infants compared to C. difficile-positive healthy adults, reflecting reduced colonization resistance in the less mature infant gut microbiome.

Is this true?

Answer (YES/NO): YES